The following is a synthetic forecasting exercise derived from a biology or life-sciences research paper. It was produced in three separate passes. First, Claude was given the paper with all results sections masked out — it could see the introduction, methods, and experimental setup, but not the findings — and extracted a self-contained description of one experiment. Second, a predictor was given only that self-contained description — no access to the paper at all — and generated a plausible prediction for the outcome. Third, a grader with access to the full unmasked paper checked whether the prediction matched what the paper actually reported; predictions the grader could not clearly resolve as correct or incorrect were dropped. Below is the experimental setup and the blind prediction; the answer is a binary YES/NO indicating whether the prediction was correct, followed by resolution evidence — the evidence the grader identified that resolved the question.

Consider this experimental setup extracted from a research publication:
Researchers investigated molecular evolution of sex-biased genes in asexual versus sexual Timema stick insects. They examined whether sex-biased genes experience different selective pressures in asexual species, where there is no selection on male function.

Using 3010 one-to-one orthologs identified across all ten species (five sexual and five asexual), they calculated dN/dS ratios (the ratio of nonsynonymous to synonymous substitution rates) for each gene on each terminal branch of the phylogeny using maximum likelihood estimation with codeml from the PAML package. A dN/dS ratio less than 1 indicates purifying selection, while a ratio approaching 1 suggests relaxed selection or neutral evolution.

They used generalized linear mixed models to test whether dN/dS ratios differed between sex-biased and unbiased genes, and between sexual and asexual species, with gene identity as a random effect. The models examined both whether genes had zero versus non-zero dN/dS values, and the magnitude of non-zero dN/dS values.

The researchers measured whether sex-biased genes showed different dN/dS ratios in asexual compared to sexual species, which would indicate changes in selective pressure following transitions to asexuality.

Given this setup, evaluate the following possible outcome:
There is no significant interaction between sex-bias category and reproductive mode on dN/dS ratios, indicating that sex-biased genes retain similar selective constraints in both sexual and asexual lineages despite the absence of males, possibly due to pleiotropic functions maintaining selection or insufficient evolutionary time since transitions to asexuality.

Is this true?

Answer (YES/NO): YES